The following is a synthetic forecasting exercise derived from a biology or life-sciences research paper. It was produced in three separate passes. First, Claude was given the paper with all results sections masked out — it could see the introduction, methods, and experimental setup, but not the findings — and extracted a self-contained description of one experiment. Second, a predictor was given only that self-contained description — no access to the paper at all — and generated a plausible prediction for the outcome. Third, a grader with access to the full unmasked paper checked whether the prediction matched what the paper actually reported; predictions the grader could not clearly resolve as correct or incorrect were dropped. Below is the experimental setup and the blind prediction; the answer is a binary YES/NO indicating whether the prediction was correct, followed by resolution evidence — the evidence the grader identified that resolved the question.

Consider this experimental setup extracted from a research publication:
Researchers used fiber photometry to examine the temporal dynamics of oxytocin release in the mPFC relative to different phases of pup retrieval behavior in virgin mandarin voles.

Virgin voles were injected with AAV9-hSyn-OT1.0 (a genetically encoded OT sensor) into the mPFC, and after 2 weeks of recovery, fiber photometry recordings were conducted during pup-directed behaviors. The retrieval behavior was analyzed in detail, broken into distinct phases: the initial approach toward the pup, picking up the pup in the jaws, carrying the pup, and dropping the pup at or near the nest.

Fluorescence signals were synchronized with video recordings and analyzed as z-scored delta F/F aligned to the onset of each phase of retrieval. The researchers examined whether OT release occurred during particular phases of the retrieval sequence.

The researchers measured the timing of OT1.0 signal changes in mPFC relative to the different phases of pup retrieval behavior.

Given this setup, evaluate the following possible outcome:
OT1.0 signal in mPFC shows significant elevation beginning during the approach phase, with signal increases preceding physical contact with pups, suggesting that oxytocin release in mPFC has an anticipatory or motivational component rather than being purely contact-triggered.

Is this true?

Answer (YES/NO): YES